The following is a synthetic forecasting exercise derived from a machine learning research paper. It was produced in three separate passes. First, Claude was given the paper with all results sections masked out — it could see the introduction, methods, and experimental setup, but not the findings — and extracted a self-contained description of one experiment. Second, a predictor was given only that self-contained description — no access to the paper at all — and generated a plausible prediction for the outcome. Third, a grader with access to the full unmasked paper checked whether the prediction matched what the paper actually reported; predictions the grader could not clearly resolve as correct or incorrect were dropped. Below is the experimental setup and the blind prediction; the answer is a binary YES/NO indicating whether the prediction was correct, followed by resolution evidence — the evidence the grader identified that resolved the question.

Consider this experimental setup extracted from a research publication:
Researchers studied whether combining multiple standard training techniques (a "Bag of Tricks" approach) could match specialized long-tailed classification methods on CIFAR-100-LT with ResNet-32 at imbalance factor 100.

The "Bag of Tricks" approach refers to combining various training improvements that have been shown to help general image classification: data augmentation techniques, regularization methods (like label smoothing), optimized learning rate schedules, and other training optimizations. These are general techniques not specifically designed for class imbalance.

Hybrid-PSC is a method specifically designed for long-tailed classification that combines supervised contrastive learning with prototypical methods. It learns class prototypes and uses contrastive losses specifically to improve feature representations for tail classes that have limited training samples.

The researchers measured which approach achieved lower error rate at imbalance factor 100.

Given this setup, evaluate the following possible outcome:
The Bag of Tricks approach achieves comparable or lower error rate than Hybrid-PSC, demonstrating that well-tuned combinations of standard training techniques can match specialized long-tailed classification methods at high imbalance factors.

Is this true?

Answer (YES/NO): YES